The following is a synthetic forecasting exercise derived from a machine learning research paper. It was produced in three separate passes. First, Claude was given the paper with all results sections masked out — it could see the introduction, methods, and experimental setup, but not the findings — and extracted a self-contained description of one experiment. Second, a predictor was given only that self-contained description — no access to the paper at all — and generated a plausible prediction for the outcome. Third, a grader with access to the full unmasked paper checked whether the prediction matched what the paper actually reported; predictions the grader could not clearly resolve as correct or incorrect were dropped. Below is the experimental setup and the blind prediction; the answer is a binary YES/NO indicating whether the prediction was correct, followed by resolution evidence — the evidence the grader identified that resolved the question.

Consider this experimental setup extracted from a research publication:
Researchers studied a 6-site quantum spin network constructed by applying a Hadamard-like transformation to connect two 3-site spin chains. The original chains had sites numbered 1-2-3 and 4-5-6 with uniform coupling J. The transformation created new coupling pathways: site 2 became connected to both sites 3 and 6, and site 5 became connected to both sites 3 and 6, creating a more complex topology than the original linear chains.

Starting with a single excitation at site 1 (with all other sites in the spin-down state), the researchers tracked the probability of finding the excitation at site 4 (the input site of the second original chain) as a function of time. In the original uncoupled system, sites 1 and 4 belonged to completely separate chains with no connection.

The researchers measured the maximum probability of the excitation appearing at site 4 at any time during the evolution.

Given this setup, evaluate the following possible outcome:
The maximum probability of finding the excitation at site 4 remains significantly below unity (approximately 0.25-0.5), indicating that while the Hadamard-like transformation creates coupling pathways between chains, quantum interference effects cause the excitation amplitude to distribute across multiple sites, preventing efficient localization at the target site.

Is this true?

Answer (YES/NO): NO